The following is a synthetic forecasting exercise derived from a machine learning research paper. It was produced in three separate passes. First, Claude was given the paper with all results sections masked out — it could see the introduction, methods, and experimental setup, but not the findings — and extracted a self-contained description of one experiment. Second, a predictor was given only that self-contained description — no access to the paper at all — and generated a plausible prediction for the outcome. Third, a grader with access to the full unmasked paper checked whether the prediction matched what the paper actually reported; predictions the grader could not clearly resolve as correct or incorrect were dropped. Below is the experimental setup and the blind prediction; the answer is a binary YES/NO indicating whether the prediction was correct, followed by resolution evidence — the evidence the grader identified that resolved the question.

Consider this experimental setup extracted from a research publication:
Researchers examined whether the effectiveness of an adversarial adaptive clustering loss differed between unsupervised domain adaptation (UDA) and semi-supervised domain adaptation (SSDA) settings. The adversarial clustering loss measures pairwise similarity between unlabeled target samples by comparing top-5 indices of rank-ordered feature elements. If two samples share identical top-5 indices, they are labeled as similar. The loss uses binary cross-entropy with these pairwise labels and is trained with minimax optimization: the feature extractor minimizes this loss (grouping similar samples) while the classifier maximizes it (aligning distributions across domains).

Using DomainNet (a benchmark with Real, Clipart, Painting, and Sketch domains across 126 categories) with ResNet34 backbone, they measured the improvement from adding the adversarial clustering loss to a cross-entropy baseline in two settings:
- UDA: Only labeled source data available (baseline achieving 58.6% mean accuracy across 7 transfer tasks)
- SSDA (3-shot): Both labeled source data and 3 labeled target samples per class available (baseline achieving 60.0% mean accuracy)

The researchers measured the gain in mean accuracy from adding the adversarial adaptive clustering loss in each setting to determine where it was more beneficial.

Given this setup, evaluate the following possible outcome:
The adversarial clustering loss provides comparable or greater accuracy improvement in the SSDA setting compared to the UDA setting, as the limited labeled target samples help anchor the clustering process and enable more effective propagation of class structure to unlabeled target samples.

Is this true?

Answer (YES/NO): YES